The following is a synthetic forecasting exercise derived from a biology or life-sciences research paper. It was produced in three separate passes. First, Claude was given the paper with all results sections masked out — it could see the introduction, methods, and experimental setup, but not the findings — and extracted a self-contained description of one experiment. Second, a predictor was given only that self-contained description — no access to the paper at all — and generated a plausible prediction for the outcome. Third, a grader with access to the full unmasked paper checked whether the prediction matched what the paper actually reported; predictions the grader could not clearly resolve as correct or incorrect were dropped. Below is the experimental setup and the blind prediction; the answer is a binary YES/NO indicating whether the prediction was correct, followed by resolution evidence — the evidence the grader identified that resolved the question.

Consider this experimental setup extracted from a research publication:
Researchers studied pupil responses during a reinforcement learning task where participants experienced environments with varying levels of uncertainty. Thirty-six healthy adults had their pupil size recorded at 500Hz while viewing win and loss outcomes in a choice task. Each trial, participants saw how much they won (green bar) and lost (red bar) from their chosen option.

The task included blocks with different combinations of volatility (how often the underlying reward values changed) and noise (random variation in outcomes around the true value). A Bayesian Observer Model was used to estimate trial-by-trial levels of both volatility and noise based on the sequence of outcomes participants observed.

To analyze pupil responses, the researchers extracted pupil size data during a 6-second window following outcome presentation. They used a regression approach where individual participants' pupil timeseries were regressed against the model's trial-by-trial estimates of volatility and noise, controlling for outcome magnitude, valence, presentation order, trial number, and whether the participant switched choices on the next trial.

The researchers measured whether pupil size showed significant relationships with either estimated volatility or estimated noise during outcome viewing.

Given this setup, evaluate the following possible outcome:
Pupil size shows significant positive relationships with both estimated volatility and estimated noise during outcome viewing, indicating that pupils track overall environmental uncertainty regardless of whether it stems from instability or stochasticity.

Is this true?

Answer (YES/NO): NO